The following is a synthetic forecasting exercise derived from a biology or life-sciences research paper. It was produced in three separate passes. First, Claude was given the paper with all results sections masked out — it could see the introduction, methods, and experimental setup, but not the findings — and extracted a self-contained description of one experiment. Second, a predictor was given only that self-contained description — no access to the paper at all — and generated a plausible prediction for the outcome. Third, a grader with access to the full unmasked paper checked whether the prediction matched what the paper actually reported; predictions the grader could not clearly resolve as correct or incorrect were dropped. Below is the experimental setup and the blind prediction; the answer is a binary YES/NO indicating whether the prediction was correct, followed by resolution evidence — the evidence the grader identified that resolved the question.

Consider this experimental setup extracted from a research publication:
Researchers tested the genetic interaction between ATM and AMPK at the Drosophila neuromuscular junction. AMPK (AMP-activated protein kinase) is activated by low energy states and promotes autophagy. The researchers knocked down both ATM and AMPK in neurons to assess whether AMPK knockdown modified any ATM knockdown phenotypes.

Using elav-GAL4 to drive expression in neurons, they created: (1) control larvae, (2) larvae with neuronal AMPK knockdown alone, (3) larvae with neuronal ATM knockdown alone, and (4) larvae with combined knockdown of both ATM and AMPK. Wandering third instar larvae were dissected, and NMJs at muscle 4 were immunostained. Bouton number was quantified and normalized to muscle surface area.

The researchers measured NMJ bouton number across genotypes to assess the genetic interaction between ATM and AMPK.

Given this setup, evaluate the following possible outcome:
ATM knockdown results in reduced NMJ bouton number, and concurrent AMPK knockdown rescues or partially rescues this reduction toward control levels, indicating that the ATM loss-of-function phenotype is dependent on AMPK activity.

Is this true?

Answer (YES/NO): NO